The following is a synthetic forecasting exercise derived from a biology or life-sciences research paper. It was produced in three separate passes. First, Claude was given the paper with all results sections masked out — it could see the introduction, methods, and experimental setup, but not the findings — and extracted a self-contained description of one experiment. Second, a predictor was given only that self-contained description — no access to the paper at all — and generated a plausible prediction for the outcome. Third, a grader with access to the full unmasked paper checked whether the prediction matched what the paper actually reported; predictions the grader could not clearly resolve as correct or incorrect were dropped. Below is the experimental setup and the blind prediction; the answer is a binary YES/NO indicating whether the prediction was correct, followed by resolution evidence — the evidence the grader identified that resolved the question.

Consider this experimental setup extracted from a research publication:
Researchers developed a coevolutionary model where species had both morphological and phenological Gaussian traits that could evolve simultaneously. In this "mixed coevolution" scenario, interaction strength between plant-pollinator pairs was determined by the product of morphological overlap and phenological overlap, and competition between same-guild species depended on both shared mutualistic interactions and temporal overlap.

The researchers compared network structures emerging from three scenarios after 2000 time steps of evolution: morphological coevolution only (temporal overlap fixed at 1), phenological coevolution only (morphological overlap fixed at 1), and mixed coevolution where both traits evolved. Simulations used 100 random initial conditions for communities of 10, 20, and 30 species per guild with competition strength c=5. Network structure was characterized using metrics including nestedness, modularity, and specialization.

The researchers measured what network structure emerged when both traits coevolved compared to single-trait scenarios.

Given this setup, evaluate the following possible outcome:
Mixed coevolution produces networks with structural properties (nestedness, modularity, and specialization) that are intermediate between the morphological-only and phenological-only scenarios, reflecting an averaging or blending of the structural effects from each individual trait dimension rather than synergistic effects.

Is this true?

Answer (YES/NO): NO